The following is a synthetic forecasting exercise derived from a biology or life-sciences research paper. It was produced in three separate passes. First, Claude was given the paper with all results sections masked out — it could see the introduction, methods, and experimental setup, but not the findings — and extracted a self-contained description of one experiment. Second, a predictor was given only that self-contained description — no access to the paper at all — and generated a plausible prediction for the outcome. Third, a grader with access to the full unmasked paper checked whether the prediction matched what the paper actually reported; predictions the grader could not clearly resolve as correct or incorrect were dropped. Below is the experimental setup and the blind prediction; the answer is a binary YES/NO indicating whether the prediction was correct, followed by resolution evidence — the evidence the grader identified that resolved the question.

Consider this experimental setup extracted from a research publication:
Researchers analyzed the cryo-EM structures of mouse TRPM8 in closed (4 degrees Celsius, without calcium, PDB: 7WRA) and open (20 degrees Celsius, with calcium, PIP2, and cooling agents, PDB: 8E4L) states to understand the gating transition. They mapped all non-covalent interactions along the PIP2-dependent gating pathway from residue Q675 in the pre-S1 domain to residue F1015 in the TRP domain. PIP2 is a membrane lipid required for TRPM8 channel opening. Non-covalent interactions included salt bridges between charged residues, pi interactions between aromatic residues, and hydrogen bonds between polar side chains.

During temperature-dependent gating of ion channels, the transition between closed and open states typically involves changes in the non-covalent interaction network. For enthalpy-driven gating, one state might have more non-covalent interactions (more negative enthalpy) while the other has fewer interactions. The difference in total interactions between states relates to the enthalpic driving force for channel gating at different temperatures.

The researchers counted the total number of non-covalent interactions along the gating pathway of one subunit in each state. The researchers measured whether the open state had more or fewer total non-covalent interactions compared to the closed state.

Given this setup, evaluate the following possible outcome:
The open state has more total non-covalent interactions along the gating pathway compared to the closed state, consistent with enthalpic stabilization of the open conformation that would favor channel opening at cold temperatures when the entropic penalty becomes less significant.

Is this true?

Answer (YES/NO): NO